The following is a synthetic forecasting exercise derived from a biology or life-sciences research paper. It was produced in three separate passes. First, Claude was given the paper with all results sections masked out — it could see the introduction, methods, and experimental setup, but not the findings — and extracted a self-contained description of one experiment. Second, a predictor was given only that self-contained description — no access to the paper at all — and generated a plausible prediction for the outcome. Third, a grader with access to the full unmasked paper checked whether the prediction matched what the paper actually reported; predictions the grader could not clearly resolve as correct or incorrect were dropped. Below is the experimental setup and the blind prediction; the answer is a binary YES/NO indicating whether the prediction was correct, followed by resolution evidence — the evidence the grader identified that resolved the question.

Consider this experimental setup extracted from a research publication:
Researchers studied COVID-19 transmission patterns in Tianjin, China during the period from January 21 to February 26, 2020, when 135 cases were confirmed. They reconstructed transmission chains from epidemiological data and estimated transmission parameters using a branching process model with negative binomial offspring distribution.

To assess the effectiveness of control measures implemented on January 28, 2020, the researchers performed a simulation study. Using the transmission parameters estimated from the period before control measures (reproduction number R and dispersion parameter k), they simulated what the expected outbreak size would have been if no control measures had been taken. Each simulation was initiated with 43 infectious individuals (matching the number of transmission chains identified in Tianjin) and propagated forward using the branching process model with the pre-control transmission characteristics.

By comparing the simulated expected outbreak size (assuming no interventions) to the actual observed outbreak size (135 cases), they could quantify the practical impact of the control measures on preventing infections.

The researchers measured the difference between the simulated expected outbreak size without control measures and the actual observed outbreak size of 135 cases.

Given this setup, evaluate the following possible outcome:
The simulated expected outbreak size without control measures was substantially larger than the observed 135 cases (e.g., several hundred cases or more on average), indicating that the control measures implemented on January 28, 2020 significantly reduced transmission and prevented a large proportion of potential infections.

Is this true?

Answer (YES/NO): NO